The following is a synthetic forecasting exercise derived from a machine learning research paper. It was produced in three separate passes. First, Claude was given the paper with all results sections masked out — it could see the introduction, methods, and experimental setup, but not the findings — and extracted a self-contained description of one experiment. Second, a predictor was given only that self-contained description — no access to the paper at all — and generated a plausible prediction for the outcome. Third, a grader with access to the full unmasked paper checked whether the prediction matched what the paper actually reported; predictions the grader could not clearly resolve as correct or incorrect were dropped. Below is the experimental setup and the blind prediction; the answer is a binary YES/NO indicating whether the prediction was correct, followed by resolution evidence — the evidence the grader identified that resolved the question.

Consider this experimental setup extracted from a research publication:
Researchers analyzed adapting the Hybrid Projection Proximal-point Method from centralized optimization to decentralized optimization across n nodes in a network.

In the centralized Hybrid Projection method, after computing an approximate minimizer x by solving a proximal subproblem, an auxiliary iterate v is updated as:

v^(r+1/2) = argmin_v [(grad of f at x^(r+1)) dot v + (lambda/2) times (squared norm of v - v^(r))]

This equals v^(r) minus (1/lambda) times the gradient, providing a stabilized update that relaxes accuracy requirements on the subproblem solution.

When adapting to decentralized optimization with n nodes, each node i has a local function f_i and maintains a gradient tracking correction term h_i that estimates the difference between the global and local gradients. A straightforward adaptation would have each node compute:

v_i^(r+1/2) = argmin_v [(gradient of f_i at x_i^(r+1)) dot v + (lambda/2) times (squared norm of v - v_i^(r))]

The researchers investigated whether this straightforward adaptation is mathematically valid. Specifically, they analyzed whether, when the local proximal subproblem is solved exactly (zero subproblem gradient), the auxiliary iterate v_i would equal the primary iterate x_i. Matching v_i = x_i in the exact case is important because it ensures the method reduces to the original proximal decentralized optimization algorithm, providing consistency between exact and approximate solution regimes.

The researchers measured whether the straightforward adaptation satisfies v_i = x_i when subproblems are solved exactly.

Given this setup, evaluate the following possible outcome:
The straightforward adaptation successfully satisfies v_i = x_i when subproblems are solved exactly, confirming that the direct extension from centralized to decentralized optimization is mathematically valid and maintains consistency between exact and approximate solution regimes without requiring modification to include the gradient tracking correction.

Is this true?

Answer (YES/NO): NO